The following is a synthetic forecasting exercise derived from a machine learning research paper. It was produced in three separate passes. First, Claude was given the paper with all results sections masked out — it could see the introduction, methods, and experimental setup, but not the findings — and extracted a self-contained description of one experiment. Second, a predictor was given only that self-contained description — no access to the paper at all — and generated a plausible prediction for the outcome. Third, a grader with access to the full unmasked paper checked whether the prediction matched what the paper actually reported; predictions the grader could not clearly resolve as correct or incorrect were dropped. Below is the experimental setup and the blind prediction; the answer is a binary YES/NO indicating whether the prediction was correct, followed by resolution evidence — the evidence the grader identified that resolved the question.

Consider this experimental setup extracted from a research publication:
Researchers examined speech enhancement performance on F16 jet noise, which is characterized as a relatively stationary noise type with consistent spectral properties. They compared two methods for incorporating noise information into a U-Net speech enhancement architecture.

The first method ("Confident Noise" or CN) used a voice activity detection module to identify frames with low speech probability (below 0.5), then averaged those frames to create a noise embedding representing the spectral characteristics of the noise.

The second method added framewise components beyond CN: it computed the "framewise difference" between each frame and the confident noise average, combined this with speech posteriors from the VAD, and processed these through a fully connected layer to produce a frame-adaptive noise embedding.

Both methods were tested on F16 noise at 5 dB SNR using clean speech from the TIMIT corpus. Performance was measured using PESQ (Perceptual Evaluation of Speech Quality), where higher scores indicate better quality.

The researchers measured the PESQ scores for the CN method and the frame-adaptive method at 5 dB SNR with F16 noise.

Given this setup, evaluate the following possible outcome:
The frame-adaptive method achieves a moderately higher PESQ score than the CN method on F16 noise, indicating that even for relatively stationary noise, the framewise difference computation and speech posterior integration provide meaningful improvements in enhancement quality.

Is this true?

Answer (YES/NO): NO